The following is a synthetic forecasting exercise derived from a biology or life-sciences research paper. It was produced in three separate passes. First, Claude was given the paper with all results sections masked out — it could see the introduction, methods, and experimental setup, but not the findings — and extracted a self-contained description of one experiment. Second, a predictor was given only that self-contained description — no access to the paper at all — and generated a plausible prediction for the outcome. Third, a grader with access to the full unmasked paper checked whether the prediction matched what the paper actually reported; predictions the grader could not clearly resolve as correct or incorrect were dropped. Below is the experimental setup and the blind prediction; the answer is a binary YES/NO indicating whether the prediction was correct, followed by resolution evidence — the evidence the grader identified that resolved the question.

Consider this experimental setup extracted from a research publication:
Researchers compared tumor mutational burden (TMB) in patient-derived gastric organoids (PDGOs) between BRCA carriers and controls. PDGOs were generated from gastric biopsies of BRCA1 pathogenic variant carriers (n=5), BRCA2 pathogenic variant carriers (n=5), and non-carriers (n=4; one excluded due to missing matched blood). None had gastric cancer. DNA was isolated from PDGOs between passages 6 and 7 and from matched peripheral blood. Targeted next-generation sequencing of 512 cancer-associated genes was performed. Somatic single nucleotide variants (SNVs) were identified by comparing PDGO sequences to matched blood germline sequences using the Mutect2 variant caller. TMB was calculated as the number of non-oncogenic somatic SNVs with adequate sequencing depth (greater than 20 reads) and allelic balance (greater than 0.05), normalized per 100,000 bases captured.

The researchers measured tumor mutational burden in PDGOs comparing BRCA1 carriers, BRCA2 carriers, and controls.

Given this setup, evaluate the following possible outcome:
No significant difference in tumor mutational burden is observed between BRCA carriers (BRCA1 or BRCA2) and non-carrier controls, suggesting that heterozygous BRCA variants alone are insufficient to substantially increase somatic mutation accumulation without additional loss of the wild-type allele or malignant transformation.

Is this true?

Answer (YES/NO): YES